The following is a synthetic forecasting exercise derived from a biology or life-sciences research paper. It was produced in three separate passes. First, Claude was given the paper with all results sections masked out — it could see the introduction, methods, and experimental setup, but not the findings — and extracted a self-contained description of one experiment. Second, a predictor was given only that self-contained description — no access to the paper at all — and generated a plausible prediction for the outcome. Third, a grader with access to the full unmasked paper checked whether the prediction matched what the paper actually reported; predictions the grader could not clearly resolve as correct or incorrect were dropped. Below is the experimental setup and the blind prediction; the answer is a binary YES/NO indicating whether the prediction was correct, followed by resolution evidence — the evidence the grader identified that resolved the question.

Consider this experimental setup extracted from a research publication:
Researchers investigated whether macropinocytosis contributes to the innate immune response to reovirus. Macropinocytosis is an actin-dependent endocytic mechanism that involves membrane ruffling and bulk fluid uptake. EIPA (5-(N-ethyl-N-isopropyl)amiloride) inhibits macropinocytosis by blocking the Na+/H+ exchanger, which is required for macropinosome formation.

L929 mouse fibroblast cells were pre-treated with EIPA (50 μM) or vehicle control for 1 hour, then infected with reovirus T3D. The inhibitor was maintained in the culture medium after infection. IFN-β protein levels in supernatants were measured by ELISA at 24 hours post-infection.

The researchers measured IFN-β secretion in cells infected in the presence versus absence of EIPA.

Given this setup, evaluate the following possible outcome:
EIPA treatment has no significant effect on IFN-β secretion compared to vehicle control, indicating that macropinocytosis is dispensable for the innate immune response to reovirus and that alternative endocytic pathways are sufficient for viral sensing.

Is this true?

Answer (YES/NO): NO